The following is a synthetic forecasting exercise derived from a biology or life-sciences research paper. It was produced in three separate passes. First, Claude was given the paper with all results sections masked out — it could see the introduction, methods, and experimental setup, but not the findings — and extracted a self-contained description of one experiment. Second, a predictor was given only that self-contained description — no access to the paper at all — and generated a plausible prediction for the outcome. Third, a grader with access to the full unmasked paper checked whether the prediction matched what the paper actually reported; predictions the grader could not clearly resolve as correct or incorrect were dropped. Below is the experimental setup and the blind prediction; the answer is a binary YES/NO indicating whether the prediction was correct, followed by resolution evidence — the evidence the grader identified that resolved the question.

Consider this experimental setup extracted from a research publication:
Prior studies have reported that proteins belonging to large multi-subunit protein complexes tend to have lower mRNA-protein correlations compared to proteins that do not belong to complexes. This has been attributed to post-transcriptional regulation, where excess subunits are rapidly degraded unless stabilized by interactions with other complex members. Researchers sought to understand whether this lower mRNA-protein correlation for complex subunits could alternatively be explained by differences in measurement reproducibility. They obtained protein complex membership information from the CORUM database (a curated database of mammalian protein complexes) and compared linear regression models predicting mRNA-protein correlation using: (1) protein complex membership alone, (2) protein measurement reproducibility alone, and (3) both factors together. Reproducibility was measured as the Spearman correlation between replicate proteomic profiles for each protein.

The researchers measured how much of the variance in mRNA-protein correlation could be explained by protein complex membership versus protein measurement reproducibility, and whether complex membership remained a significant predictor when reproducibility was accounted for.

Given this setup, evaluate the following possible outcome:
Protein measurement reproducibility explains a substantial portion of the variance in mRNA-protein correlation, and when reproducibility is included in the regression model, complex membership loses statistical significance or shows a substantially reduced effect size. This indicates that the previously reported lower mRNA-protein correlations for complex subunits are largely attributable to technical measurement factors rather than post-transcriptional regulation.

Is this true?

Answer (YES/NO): NO